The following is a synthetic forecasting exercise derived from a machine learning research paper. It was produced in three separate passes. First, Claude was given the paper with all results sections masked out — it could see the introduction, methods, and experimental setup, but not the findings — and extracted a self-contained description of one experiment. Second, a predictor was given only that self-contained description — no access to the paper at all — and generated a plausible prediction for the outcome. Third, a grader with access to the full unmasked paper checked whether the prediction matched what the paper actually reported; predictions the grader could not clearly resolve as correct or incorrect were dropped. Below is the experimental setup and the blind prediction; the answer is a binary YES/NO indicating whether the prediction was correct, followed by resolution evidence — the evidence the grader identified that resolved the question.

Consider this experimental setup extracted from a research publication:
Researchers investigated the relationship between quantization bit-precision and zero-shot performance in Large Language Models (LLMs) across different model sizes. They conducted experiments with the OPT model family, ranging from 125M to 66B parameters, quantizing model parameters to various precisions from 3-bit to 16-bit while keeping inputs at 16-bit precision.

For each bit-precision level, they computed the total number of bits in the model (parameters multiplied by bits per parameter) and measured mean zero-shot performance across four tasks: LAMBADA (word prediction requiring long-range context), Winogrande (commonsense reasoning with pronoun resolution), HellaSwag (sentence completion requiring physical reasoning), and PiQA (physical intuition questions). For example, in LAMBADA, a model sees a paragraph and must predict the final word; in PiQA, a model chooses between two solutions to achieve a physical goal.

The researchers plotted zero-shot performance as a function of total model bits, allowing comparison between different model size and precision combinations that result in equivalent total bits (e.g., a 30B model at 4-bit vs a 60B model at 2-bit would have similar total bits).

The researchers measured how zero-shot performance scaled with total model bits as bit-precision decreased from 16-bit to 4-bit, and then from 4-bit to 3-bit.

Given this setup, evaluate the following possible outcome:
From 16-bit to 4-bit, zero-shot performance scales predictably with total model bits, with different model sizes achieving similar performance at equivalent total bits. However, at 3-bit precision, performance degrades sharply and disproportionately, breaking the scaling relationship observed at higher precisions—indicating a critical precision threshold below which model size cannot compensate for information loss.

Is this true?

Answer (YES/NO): YES